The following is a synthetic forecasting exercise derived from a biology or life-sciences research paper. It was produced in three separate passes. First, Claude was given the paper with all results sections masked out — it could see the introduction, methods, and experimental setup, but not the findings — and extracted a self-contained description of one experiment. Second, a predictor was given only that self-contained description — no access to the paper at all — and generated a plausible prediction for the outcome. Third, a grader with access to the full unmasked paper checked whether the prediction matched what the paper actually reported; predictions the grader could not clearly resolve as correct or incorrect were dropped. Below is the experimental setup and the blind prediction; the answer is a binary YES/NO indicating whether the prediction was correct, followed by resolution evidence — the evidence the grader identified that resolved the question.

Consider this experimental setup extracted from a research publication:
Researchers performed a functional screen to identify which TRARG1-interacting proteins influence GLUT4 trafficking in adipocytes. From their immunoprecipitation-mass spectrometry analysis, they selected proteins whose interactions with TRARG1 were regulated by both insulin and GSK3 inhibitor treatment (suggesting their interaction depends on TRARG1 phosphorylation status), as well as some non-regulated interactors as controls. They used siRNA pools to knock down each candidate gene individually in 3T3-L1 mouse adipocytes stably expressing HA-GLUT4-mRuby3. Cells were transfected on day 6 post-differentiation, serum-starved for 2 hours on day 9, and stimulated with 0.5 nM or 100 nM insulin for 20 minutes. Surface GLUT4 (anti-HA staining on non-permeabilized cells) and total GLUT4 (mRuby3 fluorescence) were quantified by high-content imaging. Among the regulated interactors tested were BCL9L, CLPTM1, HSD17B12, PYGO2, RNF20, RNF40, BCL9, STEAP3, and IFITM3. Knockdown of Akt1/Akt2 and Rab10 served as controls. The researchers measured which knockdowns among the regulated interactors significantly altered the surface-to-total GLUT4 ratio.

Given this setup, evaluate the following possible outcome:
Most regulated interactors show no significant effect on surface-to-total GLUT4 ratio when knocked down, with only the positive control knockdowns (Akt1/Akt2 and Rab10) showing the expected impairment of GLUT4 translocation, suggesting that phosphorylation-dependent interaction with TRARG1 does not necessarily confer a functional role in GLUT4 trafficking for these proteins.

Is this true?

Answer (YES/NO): NO